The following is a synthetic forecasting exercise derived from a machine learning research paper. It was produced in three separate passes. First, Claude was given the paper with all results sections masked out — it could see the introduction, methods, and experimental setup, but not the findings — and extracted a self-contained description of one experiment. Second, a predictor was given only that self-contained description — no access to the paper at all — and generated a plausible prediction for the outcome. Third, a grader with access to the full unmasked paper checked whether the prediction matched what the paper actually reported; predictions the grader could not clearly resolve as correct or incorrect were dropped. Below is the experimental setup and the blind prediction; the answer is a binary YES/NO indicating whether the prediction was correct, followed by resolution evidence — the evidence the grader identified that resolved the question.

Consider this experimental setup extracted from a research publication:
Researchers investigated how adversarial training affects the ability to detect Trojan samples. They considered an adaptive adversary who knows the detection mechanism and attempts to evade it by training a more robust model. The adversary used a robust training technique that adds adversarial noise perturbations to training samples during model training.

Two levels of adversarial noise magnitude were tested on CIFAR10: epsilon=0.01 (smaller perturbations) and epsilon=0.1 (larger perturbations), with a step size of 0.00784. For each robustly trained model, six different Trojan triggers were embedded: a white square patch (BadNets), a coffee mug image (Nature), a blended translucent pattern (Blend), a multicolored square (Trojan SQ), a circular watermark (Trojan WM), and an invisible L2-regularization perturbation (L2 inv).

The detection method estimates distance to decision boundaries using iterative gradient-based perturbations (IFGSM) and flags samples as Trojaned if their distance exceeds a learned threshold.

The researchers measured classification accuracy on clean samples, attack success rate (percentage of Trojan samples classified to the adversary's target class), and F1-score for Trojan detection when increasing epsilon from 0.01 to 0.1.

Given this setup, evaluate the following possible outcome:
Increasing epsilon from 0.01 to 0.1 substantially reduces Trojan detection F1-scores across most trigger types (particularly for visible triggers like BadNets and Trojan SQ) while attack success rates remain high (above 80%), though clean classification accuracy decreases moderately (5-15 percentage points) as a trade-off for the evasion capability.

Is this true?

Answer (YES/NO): NO